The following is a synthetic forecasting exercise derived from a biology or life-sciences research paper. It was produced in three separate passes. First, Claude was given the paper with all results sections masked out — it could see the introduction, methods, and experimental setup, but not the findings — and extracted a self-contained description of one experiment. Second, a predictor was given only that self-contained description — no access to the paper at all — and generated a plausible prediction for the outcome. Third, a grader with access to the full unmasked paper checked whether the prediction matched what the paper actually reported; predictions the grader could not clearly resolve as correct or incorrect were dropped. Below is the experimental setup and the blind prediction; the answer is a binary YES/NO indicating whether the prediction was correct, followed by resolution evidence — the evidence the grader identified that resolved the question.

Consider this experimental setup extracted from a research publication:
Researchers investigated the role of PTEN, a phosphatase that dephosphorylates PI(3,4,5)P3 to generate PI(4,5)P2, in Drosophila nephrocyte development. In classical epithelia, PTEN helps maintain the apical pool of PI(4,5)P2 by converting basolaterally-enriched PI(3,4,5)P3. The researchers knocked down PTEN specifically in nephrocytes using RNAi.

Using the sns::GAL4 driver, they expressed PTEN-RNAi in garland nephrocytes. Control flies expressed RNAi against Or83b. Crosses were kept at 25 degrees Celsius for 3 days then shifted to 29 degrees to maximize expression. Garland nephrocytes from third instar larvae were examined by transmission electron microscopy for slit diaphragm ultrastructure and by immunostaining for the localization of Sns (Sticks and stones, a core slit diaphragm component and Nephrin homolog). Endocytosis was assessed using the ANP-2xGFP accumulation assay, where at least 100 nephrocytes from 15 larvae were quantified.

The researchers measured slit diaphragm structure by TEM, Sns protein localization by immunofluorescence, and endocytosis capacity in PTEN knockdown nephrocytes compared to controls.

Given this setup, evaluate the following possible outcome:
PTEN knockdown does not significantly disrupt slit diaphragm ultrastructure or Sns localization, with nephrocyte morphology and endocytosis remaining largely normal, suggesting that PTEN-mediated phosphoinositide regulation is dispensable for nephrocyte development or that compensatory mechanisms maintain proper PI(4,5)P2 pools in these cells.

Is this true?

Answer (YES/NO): NO